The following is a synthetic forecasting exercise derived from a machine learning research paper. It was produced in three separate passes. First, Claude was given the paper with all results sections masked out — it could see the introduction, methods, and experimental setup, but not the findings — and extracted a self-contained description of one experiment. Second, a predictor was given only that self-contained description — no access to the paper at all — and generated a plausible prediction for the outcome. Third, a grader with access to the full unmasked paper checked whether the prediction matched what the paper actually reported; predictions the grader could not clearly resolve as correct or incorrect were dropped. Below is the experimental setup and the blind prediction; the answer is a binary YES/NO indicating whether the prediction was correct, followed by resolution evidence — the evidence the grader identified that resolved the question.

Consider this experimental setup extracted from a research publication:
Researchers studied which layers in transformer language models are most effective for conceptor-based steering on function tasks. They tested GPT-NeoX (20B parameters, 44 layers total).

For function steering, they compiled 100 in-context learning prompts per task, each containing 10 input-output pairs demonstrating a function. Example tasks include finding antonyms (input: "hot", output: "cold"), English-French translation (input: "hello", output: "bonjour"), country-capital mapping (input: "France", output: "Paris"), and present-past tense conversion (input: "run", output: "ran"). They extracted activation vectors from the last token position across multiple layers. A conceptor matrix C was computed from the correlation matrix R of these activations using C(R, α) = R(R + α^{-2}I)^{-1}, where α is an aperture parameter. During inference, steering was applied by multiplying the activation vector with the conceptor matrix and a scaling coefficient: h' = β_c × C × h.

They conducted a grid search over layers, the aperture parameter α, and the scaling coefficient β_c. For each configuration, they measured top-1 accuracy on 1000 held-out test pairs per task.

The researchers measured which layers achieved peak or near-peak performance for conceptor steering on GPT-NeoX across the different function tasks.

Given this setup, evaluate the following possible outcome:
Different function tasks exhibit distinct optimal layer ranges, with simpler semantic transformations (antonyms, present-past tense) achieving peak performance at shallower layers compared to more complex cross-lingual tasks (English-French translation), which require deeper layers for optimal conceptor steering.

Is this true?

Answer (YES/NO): NO